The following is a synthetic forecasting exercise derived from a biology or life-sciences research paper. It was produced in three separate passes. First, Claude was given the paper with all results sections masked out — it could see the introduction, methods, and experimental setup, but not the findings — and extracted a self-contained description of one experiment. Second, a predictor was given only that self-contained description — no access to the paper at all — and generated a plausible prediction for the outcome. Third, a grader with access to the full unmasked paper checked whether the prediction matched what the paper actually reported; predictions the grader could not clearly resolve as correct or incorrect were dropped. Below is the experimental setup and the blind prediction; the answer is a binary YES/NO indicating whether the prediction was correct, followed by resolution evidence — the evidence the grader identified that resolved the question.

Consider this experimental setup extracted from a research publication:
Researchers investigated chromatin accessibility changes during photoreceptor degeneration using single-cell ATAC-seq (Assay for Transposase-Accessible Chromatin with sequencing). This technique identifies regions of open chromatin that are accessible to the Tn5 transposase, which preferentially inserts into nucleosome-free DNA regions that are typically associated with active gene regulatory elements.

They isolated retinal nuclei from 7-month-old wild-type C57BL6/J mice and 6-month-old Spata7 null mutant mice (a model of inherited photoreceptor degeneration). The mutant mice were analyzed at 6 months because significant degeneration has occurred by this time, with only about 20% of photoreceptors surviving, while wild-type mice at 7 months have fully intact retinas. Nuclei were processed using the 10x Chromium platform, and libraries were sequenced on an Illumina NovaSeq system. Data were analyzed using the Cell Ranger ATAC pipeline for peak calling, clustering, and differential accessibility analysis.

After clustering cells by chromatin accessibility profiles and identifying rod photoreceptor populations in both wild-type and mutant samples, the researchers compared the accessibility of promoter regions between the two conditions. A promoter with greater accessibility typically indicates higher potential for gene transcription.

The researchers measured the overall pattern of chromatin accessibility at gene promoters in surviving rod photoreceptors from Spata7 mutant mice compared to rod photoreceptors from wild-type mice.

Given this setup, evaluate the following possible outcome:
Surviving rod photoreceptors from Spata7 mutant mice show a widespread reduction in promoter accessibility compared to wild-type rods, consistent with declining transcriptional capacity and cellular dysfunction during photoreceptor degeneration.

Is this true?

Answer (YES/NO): NO